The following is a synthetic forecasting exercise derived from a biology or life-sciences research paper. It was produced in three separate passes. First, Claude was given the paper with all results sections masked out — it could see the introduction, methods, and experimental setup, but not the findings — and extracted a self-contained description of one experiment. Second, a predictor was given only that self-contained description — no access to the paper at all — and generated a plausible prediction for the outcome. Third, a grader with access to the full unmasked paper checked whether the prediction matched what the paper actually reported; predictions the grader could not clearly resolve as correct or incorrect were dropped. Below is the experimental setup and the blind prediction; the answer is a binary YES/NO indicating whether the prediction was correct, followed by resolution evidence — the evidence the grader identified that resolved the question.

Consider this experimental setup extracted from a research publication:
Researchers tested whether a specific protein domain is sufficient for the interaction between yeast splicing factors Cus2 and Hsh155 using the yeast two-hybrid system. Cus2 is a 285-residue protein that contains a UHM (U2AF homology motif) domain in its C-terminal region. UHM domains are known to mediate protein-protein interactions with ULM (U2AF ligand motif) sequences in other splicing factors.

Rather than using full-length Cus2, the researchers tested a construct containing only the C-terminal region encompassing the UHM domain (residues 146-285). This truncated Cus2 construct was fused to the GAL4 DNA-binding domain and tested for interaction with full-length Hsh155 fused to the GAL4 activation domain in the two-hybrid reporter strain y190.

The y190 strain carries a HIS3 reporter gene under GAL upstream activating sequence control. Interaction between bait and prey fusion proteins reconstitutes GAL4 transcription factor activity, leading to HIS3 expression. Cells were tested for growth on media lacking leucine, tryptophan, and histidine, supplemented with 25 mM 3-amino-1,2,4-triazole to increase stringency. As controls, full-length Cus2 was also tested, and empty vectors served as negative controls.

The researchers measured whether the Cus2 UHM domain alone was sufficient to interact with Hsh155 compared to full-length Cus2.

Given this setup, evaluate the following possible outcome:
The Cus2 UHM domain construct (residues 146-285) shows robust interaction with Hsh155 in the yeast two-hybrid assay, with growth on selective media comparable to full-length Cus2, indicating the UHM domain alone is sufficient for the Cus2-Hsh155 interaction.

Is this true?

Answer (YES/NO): YES